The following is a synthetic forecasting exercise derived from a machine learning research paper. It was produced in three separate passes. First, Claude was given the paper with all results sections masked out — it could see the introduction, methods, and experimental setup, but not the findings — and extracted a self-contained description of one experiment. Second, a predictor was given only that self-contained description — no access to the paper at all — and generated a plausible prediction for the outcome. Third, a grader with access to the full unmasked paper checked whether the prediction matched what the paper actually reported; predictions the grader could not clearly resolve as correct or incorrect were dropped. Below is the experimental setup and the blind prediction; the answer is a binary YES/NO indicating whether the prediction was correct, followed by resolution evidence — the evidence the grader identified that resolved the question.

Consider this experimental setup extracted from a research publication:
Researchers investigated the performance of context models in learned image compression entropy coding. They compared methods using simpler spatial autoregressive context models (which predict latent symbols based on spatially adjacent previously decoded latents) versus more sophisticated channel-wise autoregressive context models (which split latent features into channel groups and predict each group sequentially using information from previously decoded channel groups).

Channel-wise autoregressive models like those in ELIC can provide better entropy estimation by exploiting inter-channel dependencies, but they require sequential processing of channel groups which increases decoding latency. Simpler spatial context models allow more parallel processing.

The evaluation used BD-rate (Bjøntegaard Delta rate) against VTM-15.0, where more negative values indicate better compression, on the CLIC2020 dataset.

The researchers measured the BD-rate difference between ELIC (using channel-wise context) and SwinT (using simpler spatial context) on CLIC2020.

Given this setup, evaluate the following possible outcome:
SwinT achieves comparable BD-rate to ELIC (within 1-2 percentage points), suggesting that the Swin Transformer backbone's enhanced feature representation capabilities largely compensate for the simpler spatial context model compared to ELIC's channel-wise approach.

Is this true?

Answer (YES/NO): NO